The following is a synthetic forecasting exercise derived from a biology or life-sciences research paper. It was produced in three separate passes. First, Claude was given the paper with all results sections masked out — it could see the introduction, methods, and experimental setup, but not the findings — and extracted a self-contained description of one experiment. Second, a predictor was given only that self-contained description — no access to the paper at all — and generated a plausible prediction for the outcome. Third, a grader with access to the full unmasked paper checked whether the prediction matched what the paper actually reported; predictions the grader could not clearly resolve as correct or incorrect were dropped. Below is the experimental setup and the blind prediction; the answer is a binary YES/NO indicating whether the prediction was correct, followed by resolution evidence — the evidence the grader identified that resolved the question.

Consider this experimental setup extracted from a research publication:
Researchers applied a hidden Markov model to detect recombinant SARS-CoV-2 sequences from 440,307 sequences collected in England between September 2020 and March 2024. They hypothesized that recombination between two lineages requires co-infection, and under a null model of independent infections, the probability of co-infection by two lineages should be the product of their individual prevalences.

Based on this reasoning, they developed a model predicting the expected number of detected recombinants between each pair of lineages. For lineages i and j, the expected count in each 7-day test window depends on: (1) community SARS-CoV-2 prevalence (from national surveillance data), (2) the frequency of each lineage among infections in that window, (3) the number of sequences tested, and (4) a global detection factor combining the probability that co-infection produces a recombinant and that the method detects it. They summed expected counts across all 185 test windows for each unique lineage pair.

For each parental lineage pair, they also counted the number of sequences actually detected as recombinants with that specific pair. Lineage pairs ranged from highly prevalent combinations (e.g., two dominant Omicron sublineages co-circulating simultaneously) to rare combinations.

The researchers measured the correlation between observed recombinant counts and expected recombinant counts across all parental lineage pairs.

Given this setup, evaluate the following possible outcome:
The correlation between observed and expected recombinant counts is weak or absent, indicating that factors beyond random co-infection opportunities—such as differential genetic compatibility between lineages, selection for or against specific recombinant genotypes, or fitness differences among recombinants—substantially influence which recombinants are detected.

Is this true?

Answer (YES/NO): NO